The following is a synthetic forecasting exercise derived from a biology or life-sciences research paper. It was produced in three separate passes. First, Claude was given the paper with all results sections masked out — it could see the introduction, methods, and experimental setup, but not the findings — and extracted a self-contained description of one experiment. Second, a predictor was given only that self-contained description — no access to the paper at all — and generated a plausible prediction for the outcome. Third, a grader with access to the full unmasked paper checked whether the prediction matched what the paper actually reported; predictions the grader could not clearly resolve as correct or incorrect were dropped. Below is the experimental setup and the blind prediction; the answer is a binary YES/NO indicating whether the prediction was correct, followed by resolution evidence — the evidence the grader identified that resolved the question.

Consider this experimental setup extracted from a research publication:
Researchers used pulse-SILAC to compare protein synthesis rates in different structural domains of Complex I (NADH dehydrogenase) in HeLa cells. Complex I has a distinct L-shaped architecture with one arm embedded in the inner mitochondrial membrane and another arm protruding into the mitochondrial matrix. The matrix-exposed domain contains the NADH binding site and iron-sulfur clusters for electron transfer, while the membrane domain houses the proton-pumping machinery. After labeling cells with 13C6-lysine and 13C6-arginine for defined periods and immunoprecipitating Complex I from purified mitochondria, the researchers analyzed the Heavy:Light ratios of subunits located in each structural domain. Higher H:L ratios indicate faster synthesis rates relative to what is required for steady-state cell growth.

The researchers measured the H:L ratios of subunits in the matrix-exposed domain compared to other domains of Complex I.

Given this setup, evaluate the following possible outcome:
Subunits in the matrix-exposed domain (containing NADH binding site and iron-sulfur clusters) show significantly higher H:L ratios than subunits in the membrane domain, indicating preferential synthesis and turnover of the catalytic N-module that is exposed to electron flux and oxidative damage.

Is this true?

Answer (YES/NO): YES